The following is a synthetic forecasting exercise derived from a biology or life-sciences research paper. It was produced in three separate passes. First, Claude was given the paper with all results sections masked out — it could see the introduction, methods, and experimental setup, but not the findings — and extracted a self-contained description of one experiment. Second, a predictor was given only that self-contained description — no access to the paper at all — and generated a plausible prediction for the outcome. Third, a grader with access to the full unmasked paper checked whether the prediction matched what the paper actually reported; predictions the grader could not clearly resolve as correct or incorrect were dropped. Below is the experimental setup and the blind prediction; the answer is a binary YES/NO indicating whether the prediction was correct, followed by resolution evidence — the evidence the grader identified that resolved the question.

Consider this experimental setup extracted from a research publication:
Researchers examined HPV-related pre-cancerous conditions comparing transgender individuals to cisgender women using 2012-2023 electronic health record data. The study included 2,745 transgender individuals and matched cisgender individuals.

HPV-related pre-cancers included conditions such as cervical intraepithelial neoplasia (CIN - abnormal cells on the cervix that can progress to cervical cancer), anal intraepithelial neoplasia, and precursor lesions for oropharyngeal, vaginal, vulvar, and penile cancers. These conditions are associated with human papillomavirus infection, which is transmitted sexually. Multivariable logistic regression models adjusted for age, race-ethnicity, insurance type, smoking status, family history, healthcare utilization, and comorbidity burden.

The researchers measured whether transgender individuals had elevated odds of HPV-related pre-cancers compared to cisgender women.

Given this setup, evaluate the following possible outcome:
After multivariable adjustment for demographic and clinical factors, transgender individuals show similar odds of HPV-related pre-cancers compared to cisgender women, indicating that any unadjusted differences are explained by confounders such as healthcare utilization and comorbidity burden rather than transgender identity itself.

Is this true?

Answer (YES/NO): YES